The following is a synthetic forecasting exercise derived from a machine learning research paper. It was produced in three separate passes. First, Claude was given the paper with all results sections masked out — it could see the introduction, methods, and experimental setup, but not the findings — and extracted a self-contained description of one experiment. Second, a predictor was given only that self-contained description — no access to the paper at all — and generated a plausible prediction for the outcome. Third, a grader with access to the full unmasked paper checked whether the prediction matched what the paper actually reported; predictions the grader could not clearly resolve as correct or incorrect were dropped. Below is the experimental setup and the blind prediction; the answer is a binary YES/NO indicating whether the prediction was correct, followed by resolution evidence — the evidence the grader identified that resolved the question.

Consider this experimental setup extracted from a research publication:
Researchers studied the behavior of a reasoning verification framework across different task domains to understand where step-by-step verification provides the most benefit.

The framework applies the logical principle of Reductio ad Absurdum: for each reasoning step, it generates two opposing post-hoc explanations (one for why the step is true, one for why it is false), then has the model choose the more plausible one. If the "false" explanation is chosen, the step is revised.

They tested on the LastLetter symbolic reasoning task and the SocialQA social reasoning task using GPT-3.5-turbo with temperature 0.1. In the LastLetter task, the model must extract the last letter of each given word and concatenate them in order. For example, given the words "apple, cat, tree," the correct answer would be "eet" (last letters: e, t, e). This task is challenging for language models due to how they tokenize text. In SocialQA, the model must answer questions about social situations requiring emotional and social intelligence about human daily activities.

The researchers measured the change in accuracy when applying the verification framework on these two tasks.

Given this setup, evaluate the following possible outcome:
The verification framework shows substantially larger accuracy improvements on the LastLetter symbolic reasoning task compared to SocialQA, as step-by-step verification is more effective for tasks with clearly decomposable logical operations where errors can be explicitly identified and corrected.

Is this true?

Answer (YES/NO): NO